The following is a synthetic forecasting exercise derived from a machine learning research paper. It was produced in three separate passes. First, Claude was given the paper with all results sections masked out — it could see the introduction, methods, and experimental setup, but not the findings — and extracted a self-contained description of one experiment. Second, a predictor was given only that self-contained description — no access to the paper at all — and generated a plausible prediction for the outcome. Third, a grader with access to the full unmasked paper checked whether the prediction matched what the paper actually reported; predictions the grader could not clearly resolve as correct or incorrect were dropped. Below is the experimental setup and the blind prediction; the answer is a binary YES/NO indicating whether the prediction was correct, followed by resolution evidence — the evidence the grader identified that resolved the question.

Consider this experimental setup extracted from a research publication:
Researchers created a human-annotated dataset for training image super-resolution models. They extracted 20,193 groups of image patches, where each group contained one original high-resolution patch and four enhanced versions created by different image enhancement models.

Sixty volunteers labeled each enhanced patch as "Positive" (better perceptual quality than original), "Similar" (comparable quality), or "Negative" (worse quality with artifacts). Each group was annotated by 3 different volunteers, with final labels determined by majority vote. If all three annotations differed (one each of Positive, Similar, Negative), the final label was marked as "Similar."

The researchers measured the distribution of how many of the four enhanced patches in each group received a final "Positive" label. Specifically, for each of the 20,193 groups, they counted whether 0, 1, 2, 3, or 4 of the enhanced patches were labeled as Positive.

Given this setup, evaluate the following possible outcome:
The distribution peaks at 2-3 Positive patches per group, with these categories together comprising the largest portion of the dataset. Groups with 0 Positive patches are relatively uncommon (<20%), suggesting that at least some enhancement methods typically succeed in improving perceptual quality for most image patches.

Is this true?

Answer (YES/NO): NO